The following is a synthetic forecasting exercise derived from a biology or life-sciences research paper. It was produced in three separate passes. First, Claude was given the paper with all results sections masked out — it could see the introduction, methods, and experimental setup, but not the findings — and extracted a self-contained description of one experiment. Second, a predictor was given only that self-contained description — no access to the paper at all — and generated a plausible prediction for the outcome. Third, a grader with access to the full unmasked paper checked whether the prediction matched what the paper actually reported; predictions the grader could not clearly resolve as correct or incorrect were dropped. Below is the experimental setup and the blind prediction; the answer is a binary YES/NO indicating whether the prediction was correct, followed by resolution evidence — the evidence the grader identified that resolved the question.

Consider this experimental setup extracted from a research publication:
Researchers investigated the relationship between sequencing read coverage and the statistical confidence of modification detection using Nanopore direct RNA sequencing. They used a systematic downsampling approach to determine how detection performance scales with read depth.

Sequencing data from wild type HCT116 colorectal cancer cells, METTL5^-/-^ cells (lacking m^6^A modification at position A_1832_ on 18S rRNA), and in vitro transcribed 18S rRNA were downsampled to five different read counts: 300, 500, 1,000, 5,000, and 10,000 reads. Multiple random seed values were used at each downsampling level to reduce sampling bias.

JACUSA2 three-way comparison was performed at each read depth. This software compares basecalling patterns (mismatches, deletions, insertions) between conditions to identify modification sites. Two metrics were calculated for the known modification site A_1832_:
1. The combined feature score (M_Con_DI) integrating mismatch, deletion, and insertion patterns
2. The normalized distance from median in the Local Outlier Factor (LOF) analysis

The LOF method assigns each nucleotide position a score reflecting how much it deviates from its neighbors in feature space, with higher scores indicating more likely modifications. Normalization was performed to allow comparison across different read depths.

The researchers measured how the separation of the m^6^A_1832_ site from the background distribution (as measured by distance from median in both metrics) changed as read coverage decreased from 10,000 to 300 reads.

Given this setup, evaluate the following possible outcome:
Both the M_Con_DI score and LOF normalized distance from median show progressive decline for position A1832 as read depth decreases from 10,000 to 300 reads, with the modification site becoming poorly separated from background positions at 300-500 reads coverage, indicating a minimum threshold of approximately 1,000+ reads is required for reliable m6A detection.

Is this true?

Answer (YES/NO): NO